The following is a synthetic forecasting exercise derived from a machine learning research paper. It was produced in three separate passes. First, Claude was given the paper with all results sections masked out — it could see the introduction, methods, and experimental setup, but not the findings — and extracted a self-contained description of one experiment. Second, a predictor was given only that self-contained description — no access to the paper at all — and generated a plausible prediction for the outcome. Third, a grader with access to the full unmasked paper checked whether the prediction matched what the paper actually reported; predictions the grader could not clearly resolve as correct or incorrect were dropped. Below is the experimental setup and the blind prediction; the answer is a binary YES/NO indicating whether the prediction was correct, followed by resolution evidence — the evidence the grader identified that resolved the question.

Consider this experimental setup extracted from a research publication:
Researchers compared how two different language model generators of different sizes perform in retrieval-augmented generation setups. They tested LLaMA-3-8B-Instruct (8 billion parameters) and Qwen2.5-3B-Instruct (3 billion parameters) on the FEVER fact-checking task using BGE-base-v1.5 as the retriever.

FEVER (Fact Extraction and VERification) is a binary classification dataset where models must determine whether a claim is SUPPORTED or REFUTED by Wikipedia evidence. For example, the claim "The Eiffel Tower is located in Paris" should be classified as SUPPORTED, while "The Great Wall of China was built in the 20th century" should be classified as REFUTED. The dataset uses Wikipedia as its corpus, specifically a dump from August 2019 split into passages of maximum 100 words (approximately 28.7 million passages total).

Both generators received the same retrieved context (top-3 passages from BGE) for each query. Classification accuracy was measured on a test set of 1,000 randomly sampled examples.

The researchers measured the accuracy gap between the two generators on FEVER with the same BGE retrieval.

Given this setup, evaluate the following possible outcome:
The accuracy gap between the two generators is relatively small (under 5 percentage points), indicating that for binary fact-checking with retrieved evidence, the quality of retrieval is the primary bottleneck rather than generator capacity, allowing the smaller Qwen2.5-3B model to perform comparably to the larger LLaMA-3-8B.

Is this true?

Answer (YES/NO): NO